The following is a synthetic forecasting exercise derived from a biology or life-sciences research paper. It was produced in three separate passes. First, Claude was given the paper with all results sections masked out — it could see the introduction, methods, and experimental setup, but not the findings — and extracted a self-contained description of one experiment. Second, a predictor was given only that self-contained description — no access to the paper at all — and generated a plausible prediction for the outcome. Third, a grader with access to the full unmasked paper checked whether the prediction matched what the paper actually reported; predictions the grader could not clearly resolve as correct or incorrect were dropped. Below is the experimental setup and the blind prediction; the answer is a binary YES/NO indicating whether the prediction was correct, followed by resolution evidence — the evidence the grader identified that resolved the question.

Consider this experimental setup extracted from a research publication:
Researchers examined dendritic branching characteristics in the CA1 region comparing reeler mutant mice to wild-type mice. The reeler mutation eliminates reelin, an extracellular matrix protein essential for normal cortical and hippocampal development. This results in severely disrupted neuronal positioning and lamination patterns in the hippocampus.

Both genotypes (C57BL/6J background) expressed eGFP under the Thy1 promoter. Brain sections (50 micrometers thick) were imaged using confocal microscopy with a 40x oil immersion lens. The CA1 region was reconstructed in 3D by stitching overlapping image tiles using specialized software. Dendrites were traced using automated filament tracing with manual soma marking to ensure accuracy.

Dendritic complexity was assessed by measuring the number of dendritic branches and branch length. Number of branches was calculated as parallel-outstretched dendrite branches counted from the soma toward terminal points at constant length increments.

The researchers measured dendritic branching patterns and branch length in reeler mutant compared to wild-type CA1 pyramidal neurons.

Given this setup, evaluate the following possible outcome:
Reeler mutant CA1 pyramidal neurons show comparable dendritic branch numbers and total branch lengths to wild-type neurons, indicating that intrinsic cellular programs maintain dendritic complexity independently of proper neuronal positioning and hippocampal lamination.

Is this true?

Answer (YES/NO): NO